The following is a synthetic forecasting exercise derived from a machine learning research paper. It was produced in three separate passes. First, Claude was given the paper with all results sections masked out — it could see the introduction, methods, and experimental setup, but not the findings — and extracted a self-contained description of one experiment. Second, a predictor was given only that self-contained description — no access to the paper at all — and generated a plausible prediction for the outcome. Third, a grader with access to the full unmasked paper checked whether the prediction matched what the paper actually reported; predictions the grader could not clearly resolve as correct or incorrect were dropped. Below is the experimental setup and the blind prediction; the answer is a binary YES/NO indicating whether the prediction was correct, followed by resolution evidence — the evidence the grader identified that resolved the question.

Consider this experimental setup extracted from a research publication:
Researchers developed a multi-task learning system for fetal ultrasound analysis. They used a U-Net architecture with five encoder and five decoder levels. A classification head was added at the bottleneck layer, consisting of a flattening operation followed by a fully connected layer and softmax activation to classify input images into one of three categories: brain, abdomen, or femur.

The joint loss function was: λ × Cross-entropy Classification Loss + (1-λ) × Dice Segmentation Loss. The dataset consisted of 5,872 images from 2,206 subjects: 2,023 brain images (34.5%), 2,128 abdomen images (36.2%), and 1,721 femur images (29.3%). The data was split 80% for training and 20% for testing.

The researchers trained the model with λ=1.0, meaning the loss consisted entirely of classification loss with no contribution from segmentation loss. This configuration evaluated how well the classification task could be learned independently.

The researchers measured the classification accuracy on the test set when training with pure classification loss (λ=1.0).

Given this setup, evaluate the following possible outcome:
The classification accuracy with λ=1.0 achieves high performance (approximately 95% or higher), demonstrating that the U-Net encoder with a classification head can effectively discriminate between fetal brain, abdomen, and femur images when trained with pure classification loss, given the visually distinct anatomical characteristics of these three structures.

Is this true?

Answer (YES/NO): YES